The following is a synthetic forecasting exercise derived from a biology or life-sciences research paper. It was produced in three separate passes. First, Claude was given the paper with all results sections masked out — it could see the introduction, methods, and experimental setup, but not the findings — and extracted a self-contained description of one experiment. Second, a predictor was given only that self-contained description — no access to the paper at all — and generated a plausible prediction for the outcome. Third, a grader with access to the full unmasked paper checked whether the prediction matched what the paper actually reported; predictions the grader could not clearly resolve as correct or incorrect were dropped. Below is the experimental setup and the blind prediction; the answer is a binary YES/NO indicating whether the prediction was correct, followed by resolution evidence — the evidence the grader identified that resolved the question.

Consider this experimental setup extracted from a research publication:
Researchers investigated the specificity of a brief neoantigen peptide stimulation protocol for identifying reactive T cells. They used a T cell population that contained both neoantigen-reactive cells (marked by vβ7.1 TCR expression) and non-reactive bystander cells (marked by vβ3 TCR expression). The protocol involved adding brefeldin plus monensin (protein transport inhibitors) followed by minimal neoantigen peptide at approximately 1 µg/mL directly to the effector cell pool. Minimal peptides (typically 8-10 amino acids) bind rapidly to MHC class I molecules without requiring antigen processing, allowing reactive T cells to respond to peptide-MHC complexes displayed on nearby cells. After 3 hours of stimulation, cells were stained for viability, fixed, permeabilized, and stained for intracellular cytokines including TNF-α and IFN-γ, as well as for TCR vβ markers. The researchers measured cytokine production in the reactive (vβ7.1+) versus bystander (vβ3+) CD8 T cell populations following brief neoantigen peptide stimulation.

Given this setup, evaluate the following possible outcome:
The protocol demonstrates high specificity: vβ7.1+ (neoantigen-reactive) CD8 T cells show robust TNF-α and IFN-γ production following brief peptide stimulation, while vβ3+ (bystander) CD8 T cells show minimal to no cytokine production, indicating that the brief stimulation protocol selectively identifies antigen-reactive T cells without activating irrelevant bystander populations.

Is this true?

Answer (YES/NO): YES